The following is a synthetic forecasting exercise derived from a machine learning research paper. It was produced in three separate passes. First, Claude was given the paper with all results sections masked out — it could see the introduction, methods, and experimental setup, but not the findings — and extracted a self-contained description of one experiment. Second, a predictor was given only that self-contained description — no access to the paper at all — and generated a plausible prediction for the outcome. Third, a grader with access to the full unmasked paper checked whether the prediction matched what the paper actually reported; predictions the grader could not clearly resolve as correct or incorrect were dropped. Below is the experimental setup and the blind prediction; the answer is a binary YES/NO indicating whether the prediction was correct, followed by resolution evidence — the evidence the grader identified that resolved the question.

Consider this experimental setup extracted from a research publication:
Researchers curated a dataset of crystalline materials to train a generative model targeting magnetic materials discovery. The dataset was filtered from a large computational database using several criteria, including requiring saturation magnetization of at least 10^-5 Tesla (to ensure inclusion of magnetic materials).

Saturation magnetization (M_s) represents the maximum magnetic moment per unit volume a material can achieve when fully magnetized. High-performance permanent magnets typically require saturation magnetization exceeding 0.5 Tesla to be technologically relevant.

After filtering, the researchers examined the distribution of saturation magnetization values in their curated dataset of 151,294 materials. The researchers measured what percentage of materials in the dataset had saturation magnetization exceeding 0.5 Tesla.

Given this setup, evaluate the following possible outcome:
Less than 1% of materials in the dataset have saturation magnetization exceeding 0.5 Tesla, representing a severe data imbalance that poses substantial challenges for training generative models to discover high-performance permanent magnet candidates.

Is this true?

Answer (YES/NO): NO